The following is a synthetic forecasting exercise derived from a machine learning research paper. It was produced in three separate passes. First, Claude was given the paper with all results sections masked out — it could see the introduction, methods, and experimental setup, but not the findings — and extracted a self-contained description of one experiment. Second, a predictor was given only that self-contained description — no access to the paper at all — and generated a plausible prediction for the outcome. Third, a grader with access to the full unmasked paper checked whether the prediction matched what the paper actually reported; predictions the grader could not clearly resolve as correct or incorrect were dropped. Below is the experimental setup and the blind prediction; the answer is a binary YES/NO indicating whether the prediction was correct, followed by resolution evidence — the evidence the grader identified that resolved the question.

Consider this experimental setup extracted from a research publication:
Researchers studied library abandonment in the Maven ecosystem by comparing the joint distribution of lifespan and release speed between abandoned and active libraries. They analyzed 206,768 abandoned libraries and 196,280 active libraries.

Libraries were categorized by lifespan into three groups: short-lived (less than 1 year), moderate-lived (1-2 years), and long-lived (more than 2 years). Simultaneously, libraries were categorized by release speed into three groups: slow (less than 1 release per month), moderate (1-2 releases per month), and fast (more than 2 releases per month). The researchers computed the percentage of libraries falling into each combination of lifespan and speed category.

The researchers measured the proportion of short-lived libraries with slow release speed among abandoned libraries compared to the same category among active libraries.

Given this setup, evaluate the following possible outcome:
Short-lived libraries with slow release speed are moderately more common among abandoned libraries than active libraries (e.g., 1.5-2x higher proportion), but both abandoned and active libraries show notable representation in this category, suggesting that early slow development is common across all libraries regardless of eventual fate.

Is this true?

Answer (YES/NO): NO